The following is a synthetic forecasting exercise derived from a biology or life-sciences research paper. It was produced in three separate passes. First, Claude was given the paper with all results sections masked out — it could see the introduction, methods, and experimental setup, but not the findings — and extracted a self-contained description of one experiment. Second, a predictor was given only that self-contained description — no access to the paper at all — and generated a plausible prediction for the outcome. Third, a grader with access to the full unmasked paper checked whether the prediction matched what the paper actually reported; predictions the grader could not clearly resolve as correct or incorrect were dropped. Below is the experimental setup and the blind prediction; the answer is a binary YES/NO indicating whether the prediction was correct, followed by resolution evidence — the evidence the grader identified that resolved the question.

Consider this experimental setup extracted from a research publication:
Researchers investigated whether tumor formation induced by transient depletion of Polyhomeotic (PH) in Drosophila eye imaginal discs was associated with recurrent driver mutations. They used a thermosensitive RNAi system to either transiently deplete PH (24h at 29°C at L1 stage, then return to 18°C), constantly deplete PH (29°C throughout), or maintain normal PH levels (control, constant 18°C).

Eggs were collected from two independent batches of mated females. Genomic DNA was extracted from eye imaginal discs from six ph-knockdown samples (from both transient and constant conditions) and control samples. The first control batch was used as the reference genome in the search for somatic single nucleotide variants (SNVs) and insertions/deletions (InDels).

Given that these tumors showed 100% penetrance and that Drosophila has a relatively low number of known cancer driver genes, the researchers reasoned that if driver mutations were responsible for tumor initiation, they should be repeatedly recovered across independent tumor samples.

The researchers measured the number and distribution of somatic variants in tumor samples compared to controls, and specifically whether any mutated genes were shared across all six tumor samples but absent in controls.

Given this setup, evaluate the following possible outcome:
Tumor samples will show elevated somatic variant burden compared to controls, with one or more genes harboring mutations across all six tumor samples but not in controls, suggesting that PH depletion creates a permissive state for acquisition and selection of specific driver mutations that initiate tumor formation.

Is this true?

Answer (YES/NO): NO